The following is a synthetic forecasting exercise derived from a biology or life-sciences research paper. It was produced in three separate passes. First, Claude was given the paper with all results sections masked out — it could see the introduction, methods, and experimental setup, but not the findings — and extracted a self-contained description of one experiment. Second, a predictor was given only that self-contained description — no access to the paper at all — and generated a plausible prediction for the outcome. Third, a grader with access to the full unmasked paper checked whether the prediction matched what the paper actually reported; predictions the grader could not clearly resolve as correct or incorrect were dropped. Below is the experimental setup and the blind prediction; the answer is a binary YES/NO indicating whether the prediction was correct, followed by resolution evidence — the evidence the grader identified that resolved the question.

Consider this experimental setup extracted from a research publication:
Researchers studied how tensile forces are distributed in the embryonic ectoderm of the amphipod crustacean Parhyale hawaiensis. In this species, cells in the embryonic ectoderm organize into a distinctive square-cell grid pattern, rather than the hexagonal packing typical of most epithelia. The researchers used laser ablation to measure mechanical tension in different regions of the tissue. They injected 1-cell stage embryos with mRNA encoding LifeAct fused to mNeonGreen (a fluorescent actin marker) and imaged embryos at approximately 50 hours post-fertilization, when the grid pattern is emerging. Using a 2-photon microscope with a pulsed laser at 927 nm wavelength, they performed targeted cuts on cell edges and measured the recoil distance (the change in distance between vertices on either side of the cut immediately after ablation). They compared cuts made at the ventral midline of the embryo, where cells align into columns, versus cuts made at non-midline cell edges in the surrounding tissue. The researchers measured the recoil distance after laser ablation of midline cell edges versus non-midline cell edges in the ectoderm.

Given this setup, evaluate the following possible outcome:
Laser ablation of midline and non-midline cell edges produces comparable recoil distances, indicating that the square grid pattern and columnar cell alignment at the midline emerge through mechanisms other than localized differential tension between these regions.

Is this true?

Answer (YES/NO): NO